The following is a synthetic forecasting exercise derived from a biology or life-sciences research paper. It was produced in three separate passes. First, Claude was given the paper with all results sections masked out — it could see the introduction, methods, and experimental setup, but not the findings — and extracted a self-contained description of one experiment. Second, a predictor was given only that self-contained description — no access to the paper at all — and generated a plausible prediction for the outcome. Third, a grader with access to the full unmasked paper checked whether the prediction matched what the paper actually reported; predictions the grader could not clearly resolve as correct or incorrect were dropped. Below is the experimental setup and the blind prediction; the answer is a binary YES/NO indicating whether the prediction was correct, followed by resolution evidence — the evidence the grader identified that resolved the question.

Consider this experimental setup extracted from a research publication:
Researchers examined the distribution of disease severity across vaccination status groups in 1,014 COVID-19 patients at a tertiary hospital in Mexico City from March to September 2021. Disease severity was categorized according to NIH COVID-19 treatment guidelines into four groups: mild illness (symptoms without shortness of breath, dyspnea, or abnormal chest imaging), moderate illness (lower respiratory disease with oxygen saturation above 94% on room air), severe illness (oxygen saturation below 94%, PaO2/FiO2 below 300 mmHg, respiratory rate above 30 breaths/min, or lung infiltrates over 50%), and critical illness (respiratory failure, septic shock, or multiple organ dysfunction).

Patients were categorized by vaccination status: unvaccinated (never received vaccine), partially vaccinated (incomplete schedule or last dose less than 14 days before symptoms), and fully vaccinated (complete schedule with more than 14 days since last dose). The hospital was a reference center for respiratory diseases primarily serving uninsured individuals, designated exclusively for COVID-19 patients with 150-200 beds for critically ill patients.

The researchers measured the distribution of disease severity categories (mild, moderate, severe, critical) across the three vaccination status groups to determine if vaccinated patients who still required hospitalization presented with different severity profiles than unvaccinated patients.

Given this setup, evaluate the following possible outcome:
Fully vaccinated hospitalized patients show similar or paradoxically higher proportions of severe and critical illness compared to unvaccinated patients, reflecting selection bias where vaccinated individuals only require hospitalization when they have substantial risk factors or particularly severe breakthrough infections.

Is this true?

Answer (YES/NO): NO